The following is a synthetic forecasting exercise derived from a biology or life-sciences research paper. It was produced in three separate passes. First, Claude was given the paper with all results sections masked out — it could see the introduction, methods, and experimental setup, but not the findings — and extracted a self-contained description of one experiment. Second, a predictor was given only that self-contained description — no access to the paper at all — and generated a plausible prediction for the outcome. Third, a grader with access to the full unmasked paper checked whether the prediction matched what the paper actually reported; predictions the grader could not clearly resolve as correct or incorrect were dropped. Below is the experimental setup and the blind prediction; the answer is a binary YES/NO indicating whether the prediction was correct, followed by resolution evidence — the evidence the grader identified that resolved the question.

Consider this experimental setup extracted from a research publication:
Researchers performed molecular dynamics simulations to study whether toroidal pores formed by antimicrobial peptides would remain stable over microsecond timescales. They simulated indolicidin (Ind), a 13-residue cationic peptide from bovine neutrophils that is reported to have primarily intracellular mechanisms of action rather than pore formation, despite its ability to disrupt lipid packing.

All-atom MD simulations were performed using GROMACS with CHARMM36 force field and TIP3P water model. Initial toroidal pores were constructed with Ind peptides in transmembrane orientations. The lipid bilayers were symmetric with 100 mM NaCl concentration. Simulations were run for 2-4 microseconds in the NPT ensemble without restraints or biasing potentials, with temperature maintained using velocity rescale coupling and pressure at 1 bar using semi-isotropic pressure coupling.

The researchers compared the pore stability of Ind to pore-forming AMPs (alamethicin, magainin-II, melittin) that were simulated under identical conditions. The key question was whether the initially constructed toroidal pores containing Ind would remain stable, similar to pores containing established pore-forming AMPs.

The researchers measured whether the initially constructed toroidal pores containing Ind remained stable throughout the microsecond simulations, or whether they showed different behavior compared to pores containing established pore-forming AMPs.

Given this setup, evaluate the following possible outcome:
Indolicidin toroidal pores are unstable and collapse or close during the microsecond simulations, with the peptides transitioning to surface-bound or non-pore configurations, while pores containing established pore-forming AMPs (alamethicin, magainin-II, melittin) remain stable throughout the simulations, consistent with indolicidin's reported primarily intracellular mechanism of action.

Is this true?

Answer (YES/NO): YES